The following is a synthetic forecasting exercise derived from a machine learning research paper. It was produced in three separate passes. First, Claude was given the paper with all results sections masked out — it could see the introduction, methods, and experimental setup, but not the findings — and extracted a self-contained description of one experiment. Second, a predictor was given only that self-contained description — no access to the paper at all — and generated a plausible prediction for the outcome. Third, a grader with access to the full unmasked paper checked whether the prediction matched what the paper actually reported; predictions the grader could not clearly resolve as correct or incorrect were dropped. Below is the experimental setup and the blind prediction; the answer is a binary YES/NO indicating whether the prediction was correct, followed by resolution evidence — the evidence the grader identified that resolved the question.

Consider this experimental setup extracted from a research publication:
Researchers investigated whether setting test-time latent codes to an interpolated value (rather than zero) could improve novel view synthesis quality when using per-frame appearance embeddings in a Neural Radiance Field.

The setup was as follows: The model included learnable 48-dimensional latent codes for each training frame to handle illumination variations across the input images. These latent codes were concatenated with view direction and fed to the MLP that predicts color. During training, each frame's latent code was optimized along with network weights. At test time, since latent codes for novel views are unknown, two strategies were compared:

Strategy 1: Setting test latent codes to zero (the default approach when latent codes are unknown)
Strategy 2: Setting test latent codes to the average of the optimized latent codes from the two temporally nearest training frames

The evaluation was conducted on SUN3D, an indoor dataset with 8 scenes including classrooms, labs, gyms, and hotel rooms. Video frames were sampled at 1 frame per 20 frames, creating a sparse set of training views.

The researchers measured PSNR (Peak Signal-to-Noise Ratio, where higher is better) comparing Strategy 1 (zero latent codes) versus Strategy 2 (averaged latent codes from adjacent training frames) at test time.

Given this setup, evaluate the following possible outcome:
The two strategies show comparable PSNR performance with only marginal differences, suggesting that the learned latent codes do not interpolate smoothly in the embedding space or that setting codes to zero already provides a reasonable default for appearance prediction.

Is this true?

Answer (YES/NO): NO